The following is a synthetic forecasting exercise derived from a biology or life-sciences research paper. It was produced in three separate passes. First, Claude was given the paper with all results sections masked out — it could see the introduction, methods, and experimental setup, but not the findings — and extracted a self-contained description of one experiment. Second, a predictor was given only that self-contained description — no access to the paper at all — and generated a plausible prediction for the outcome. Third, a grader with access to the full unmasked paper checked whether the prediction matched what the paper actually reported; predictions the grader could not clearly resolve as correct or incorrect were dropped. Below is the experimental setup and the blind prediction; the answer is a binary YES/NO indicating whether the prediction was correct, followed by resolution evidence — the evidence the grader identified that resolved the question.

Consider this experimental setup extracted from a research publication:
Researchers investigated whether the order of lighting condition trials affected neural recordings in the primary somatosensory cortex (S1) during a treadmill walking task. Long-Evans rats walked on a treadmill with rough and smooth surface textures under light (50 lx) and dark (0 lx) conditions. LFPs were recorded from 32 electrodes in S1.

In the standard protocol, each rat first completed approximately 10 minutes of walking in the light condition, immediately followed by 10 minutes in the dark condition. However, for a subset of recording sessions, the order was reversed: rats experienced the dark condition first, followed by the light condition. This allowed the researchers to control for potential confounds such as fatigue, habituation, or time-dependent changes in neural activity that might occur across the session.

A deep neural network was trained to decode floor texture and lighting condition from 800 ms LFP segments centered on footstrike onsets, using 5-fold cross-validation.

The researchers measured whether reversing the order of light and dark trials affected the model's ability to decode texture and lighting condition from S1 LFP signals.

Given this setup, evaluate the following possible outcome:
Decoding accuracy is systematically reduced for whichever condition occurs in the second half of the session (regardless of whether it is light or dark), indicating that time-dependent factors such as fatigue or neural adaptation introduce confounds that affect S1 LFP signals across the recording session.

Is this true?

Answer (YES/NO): NO